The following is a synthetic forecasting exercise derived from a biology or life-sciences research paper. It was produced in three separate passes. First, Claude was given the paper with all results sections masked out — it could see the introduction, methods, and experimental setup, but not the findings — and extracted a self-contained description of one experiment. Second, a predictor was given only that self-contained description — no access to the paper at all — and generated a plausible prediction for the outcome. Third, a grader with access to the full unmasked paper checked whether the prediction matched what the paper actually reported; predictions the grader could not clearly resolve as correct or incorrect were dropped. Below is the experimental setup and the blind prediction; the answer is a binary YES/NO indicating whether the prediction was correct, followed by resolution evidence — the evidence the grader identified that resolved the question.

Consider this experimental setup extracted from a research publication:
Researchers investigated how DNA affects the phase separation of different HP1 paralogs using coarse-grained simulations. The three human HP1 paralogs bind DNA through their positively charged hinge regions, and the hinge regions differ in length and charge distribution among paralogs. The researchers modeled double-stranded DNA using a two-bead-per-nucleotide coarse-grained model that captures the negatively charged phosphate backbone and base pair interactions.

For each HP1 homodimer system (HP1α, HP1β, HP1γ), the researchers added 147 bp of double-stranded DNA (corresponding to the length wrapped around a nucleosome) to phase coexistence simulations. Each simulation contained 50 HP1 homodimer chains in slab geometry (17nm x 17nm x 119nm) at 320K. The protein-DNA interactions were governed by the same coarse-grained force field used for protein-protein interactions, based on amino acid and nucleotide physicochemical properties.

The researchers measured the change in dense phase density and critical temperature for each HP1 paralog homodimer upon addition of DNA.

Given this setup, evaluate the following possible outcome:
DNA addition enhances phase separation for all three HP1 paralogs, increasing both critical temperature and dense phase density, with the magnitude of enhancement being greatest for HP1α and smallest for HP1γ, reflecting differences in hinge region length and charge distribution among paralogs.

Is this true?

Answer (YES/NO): NO